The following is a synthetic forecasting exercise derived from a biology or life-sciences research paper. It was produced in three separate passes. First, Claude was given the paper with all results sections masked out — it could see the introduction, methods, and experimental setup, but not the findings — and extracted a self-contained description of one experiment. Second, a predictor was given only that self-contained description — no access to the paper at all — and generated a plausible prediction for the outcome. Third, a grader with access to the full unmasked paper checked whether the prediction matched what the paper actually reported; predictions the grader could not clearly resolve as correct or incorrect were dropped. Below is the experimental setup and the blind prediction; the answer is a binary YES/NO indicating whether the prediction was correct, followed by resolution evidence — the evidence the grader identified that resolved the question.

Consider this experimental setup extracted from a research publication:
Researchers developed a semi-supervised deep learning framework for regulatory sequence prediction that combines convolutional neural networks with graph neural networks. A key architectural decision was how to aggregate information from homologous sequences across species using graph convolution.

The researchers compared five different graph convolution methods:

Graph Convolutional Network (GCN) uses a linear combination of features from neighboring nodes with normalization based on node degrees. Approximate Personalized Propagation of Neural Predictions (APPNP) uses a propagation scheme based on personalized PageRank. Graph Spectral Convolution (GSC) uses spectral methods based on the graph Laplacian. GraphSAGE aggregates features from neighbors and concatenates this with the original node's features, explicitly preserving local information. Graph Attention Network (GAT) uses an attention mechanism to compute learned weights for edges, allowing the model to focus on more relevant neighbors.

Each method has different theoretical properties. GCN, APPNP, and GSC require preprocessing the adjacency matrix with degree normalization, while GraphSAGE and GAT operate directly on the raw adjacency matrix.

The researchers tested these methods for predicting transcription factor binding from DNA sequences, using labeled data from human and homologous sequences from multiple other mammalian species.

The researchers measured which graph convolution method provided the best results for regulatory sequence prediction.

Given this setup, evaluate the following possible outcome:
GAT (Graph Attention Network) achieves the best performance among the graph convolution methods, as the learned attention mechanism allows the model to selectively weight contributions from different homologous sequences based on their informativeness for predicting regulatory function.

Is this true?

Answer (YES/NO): NO